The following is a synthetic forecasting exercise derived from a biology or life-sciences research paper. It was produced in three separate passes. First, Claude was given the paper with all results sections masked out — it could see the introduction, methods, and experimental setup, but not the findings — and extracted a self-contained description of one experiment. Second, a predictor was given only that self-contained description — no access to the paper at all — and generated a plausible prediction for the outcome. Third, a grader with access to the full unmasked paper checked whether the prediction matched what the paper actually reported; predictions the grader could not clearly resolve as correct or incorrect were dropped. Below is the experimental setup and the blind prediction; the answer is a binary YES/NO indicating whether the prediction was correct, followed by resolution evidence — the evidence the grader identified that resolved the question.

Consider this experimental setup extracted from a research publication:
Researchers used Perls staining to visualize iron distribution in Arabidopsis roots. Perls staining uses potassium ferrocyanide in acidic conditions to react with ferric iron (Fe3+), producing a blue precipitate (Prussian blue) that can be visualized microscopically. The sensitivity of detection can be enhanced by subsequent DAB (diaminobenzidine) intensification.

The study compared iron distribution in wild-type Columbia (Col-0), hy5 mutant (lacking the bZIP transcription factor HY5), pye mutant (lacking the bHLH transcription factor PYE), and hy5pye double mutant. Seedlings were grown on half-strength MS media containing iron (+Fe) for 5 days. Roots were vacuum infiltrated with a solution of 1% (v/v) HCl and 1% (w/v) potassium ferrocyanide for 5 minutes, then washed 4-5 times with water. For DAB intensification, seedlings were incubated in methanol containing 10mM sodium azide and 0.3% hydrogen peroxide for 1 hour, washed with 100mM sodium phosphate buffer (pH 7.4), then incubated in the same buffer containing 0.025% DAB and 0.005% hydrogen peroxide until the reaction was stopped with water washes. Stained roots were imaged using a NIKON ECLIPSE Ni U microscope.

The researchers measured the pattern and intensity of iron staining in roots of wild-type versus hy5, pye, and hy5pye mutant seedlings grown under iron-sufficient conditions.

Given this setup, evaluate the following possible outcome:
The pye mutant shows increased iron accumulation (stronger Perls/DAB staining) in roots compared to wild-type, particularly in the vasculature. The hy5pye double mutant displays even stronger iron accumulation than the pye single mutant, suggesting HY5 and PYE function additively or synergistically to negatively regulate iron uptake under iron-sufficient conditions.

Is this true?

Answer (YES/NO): NO